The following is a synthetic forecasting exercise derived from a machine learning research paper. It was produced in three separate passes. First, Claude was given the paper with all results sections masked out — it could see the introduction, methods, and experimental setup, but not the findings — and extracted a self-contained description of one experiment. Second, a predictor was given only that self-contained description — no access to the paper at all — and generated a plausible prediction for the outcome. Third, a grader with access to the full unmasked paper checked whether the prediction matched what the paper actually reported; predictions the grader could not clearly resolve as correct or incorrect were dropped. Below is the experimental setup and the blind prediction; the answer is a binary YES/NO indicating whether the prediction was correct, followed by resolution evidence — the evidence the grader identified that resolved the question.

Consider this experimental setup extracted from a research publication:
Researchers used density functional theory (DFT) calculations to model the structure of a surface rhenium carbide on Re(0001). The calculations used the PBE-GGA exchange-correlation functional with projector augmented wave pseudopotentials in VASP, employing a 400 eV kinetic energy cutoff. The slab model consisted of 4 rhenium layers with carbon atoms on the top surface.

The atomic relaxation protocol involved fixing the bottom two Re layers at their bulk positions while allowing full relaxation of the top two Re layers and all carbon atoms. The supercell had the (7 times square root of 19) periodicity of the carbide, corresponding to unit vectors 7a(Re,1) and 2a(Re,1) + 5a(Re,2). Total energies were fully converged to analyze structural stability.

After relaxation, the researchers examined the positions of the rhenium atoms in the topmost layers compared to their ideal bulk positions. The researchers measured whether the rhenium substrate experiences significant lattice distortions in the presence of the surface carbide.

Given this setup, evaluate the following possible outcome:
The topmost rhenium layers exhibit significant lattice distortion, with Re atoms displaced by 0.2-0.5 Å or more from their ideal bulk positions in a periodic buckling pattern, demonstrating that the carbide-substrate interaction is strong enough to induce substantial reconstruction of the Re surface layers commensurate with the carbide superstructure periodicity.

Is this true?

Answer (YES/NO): NO